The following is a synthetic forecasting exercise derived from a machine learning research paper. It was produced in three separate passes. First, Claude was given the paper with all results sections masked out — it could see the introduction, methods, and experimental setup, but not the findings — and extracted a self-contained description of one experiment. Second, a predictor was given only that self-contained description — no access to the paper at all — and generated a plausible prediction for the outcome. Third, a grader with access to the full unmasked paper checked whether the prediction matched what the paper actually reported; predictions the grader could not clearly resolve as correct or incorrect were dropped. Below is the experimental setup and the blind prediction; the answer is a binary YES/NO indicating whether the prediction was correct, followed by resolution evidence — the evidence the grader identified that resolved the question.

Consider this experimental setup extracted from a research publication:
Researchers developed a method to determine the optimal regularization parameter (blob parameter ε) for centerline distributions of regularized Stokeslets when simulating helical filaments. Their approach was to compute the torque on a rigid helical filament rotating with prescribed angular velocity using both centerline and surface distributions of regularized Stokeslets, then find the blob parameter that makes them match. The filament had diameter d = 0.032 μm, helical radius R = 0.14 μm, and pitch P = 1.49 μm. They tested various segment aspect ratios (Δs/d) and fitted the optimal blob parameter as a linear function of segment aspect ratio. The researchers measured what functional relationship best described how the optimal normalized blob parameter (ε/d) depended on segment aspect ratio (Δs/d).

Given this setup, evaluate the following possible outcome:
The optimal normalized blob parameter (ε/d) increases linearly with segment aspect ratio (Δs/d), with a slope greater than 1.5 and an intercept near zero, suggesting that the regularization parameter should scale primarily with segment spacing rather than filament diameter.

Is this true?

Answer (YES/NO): NO